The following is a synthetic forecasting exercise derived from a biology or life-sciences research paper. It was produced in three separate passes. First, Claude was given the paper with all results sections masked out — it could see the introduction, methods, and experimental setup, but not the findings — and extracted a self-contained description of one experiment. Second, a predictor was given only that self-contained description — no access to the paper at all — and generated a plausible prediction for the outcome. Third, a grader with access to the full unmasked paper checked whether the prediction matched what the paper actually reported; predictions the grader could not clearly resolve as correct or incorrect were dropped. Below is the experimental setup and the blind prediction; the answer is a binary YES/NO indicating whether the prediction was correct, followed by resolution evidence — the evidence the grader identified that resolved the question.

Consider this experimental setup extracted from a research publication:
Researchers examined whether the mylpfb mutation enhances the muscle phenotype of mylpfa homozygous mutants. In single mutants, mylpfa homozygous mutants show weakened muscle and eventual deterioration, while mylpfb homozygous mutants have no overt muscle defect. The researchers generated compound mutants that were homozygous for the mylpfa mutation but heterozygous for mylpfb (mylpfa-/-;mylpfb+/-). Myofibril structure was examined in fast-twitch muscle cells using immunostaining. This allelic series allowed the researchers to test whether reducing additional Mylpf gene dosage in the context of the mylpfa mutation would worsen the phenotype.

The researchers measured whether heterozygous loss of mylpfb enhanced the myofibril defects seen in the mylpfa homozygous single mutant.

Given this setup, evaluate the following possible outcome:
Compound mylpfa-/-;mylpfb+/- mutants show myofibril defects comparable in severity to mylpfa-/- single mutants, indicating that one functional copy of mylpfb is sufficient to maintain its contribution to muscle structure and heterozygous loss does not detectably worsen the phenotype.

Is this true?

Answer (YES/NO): NO